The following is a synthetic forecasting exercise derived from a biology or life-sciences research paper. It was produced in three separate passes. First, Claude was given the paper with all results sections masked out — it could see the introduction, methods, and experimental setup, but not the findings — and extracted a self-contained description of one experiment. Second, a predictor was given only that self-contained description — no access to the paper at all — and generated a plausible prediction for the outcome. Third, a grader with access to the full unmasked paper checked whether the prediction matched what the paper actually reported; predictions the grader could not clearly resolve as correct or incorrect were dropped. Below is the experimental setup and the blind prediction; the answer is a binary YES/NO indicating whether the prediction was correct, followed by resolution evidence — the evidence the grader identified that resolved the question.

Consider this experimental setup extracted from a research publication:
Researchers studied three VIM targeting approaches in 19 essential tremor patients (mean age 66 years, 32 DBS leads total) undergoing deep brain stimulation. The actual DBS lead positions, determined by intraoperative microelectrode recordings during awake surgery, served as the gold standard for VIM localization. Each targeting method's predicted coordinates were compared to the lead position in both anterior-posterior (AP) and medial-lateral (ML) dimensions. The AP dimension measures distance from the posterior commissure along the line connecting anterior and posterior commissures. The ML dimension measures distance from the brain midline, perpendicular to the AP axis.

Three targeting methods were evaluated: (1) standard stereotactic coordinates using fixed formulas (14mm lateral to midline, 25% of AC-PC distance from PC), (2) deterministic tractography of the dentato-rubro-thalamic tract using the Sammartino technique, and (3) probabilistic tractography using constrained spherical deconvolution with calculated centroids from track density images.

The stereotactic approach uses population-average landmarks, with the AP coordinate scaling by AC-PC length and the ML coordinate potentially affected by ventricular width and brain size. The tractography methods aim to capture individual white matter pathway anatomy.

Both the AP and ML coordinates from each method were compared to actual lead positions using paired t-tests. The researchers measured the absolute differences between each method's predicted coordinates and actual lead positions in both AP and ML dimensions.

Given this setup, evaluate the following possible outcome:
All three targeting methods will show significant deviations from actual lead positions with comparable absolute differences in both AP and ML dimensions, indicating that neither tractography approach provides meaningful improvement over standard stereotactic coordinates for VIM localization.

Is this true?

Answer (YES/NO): NO